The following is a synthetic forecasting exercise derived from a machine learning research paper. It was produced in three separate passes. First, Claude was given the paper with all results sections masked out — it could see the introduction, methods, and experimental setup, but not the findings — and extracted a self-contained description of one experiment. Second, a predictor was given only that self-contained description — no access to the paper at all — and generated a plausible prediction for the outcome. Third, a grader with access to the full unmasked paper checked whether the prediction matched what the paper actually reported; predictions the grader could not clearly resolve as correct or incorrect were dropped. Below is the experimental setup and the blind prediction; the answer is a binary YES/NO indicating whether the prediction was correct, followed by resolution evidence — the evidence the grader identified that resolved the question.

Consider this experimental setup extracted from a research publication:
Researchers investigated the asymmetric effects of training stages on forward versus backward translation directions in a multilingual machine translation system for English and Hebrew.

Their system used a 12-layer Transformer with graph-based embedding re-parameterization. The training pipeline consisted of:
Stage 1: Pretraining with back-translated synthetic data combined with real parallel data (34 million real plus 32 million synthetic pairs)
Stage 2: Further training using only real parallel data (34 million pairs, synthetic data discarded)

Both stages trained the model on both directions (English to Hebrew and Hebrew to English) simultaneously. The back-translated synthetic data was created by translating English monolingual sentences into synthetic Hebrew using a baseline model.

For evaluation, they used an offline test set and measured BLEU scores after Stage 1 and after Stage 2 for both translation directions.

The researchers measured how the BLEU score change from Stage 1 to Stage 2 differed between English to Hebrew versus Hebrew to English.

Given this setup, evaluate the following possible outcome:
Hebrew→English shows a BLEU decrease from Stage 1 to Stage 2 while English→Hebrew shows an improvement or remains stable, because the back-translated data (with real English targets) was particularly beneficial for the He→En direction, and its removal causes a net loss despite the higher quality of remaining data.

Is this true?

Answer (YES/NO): NO